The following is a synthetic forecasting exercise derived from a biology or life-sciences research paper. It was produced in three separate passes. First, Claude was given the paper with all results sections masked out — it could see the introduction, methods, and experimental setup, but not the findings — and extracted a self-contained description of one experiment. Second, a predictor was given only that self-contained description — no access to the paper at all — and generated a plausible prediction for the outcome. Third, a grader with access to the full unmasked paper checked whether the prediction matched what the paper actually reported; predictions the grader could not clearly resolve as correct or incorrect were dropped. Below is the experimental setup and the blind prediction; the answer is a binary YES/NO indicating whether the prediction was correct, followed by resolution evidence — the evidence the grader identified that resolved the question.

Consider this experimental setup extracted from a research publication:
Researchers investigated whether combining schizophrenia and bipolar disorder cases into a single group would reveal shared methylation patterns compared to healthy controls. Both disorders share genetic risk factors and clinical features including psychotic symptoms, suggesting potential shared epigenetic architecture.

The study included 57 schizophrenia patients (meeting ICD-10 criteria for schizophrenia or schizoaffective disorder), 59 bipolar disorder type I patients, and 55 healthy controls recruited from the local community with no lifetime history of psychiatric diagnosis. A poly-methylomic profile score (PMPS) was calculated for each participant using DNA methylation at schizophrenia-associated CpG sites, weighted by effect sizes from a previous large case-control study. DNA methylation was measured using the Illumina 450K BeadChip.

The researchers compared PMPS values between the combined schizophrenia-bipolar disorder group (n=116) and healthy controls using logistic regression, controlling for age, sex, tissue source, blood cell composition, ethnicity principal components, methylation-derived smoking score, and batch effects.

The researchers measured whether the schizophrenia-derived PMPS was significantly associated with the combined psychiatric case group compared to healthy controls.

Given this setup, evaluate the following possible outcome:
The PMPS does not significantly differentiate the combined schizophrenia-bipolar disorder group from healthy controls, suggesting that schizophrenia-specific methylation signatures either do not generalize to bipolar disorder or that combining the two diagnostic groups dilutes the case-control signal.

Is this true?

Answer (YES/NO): YES